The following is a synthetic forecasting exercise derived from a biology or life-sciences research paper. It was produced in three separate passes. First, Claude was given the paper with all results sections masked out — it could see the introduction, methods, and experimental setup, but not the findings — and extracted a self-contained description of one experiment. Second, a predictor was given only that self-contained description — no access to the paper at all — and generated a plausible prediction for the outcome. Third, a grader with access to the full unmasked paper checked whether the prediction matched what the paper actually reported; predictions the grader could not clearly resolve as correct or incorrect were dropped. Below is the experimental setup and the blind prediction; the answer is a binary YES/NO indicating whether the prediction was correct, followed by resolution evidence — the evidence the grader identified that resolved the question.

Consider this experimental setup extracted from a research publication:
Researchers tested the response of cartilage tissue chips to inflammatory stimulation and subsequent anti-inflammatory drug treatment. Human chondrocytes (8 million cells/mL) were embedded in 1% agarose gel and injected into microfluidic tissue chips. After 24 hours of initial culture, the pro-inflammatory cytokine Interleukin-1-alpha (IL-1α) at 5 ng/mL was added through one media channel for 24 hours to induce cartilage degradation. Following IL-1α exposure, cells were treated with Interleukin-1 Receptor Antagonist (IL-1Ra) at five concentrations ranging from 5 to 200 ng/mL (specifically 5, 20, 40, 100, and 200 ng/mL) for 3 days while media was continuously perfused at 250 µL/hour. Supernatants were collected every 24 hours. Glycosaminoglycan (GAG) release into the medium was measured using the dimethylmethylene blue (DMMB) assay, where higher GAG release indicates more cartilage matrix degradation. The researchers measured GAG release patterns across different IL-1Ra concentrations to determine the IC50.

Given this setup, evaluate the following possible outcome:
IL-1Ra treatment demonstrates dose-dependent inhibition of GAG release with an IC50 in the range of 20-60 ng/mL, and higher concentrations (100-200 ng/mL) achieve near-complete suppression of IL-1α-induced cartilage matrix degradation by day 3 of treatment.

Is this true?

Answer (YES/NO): NO